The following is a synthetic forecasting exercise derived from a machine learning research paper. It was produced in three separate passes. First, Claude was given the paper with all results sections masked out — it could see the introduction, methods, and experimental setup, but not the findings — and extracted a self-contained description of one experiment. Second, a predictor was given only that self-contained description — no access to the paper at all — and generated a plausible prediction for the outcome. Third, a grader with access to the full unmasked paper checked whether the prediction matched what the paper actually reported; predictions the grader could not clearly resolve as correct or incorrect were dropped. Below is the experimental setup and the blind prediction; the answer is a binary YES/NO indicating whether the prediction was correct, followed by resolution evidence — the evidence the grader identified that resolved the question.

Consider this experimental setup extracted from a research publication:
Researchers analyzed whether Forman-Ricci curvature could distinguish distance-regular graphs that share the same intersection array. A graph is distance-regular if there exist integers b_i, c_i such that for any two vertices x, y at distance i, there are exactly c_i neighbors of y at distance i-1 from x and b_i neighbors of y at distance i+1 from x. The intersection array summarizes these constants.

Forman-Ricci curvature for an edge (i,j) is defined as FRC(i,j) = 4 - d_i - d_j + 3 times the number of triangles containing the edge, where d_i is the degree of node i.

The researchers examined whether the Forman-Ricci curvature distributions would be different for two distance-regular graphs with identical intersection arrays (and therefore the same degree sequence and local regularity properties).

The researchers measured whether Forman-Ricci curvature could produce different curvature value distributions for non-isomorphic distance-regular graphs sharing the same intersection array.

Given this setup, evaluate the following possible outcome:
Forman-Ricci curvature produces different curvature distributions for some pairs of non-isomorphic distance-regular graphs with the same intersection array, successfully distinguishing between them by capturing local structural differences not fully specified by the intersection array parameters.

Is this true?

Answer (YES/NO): NO